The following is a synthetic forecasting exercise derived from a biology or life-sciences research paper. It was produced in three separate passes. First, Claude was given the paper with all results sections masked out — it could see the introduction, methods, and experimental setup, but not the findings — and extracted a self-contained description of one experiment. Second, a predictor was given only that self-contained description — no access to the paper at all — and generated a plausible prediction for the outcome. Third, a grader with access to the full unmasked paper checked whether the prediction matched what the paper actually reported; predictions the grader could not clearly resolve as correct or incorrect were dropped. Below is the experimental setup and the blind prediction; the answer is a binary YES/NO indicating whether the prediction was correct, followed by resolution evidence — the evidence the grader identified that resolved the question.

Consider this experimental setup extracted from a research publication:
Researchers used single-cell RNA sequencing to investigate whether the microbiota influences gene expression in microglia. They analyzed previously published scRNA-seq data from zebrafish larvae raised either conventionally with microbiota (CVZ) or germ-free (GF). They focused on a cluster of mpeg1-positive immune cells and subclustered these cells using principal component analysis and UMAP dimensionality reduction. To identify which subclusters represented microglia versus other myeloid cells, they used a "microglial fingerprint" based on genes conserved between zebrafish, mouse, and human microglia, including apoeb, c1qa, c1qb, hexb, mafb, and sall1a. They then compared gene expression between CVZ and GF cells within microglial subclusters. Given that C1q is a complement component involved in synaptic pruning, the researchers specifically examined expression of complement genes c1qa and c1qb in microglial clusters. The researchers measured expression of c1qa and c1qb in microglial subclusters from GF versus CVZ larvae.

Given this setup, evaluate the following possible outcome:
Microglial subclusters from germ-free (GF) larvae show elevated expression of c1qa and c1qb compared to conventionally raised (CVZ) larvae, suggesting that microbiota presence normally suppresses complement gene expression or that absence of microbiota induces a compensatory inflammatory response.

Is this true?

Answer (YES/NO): NO